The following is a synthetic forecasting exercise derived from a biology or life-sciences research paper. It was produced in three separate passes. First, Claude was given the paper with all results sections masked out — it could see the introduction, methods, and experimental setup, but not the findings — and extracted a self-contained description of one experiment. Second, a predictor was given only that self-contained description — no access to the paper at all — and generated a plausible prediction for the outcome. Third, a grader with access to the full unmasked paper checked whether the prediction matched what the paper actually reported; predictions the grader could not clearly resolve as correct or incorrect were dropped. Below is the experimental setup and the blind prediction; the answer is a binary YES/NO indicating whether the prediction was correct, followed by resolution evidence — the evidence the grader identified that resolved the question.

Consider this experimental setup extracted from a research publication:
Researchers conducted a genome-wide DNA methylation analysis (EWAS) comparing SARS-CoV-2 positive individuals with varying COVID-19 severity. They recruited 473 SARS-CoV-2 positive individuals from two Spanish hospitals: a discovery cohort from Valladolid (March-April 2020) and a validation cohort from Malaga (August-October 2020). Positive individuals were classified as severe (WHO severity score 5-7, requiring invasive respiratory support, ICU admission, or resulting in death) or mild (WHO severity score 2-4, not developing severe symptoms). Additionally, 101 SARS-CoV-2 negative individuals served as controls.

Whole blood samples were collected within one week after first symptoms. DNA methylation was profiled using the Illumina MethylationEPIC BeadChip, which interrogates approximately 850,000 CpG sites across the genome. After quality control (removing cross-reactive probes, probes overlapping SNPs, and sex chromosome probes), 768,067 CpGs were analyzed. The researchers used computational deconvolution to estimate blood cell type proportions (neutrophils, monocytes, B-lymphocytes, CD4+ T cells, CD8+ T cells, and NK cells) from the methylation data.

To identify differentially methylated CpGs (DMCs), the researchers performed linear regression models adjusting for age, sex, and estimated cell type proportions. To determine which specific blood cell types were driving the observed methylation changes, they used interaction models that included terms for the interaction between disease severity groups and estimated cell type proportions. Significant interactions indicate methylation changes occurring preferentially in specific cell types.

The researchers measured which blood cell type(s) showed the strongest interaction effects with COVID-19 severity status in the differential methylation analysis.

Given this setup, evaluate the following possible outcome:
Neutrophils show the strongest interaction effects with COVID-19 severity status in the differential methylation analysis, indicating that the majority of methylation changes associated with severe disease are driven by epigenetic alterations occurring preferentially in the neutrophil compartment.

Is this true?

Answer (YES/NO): NO